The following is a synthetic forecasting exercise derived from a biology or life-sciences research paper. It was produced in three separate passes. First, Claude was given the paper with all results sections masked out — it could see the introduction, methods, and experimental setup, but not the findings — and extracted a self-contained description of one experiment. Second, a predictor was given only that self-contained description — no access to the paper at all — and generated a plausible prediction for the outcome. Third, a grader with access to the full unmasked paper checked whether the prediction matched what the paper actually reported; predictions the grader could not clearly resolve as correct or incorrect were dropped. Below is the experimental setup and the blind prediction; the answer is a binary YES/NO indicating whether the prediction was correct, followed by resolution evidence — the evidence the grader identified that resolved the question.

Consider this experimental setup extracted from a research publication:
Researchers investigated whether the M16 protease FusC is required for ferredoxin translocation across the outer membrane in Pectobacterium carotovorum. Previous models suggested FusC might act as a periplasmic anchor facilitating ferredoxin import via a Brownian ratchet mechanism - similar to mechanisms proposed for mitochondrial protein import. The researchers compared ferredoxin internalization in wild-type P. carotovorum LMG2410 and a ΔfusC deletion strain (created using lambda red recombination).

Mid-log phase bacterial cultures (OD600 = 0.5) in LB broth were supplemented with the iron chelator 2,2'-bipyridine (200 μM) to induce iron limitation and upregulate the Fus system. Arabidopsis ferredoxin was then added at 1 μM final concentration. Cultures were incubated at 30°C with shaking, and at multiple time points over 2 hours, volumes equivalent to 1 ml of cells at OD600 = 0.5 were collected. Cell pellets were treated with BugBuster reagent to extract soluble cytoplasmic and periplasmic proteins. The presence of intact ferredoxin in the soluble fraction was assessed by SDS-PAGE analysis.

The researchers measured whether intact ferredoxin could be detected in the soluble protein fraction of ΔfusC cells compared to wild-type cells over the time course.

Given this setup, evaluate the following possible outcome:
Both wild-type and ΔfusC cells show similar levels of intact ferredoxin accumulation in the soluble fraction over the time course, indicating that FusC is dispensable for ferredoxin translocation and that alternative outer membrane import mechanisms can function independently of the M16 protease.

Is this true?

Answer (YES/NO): YES